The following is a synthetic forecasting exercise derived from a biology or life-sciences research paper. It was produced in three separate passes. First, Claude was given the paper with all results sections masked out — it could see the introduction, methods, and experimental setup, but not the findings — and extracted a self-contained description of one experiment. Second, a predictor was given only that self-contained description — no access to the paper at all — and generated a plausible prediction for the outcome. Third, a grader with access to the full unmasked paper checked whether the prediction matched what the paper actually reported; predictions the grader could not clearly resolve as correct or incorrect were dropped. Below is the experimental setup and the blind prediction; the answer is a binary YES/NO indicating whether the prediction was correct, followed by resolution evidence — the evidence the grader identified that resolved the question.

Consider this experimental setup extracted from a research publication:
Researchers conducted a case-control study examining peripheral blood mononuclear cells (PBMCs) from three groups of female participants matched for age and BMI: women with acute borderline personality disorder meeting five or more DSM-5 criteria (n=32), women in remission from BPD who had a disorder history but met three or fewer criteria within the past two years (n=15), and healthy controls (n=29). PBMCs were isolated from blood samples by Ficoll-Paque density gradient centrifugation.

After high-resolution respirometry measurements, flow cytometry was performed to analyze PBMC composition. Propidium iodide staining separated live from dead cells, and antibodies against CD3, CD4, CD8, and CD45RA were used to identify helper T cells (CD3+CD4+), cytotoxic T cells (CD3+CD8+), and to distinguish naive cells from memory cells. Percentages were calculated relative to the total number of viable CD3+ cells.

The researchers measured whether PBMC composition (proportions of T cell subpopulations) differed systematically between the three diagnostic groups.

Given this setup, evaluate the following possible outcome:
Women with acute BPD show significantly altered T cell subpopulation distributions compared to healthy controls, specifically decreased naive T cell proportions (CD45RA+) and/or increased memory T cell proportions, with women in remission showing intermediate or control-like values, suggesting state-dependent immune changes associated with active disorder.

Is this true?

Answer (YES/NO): NO